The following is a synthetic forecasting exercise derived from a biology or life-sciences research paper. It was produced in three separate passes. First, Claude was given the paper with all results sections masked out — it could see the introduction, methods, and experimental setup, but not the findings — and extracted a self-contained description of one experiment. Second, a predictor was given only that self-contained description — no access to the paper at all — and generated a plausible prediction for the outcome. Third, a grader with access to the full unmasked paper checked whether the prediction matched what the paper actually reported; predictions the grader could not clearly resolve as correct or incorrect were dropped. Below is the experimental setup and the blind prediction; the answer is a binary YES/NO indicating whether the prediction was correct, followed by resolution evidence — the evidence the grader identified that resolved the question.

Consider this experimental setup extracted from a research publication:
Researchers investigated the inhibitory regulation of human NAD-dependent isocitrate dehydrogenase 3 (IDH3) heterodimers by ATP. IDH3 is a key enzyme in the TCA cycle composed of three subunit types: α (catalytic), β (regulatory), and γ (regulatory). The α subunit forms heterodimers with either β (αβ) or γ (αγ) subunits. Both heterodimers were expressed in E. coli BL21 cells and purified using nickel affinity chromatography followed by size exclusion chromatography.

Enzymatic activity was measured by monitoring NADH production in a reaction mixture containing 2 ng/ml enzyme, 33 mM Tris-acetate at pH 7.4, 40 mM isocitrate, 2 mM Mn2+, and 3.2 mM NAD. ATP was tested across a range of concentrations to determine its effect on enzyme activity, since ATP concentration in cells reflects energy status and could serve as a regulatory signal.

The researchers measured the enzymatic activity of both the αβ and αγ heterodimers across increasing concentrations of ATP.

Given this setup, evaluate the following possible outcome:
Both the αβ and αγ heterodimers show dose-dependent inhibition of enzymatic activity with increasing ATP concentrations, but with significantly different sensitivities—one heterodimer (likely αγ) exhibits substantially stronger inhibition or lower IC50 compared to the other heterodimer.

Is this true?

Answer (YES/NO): NO